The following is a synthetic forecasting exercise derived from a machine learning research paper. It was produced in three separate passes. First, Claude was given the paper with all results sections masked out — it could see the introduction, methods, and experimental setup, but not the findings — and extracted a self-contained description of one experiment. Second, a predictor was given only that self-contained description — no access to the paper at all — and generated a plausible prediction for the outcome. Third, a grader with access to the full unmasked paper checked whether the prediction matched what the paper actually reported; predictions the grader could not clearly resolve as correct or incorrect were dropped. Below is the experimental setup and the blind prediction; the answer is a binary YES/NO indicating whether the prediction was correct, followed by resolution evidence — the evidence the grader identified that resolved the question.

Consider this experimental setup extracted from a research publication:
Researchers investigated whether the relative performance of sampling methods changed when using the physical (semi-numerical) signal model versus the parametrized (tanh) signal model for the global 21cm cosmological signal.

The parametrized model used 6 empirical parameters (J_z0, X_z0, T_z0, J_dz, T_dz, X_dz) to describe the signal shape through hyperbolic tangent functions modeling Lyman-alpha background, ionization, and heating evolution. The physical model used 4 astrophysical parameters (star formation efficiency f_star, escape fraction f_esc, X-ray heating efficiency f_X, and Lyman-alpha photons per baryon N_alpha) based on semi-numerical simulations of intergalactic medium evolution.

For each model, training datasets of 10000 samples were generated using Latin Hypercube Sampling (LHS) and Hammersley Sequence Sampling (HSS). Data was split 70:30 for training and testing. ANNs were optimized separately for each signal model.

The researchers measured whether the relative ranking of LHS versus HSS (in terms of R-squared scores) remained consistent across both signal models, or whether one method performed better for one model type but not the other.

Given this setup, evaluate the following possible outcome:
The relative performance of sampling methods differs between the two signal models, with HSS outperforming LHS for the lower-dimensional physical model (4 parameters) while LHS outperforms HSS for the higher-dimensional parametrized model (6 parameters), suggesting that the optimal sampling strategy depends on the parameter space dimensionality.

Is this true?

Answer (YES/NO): NO